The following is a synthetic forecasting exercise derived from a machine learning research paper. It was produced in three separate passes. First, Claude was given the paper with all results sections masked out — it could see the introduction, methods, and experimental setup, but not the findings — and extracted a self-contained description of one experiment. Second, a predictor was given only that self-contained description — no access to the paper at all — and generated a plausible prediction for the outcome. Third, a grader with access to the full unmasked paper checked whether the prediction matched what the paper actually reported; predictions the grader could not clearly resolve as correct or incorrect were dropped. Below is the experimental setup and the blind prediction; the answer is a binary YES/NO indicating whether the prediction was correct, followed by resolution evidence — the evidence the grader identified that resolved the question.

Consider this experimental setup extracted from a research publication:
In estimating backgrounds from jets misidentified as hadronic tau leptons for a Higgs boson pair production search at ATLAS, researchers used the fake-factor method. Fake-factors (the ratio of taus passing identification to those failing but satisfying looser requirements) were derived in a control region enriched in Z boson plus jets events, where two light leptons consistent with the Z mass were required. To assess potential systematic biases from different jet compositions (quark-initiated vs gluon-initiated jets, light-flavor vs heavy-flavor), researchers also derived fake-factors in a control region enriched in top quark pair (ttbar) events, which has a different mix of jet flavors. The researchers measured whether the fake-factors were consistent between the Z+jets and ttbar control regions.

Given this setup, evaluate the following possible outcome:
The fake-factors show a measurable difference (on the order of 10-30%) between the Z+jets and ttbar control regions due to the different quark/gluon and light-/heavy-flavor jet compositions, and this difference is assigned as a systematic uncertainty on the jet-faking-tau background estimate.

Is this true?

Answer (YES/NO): YES